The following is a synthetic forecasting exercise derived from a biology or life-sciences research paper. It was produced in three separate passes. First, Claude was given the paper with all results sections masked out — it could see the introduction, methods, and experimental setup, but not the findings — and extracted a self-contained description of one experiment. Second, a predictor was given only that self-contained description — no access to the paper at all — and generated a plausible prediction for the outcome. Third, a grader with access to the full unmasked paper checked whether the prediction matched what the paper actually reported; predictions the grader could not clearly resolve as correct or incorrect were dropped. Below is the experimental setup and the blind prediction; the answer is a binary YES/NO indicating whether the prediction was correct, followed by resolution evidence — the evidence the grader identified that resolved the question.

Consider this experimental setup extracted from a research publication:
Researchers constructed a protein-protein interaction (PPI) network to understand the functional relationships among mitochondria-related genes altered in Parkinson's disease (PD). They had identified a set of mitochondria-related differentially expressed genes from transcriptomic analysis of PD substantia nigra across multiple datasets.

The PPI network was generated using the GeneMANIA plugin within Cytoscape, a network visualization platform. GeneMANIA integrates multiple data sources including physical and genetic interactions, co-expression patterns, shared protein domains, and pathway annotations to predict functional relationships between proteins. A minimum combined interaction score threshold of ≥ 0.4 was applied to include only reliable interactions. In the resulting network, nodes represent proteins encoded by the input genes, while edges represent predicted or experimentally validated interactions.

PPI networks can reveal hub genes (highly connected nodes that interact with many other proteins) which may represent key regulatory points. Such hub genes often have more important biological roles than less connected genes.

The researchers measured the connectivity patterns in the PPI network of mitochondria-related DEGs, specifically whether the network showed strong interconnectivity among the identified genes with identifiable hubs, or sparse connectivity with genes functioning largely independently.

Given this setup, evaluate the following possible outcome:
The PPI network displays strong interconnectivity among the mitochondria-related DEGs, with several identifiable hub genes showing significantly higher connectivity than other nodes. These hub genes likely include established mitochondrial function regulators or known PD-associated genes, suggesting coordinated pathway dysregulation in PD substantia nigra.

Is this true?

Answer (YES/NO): YES